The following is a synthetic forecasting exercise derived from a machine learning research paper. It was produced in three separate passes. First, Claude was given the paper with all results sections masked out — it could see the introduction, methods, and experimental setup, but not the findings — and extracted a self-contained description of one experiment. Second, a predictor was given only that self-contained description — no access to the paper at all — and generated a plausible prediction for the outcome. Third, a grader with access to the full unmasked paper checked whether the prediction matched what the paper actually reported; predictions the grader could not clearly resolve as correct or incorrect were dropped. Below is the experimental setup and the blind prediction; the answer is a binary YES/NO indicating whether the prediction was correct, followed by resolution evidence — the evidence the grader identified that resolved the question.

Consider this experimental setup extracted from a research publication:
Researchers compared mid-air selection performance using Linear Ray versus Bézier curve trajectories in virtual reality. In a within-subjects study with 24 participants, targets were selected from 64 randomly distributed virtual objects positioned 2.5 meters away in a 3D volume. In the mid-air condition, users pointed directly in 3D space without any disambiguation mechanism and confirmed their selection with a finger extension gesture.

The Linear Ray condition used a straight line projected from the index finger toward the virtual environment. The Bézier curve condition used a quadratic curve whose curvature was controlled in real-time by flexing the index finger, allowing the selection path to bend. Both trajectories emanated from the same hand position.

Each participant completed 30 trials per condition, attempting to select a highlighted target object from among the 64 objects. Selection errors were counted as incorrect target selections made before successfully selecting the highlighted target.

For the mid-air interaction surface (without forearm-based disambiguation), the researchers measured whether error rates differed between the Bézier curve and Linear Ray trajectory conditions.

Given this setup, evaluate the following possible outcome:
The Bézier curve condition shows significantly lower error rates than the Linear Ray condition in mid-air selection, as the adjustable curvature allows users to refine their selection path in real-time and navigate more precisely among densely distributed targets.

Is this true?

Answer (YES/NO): NO